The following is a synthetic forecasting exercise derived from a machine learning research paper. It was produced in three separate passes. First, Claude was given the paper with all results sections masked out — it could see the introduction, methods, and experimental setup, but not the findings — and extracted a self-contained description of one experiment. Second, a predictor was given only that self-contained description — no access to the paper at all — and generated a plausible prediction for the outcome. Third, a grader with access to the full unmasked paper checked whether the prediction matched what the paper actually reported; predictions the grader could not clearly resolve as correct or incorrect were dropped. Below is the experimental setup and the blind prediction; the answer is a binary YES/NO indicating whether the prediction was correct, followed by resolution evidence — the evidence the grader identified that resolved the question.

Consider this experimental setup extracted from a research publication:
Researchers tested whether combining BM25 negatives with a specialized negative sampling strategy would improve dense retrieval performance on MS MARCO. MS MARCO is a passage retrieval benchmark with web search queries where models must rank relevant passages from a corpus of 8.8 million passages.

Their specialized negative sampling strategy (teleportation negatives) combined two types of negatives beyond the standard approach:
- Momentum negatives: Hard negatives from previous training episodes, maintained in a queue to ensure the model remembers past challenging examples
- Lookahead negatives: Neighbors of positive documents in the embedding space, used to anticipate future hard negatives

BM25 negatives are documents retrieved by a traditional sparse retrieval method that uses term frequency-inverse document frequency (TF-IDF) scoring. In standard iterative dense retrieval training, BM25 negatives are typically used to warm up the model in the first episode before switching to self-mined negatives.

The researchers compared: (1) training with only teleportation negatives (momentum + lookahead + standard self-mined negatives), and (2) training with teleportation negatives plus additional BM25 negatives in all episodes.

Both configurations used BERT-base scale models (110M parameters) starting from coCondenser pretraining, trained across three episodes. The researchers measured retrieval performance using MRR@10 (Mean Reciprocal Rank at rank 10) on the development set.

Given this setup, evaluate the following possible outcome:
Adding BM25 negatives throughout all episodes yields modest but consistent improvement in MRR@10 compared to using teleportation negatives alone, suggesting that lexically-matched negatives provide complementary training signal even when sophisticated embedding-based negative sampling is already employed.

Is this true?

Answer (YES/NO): NO